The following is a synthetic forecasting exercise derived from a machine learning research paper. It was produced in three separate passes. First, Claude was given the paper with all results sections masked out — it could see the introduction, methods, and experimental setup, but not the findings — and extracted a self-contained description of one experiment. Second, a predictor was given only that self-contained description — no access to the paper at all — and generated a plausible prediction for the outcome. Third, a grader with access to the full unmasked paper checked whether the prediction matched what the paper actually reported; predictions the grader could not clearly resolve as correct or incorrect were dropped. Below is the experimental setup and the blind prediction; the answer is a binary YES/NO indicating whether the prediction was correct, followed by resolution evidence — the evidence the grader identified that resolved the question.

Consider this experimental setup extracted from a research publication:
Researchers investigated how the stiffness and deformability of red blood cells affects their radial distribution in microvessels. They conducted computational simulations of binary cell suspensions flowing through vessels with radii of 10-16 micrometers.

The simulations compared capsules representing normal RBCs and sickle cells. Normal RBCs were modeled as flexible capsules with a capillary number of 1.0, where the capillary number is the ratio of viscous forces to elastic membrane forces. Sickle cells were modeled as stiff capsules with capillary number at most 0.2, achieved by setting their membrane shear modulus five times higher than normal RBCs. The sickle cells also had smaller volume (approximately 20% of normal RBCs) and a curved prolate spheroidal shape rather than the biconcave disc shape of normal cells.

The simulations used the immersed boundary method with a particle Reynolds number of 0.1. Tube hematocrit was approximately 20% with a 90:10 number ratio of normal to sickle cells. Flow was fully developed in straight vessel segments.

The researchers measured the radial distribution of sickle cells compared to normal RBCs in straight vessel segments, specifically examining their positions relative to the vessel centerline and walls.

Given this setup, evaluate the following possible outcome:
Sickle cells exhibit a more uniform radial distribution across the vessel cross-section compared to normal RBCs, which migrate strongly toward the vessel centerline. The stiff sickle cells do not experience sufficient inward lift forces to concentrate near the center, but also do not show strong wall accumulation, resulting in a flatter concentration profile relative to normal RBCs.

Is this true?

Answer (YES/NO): NO